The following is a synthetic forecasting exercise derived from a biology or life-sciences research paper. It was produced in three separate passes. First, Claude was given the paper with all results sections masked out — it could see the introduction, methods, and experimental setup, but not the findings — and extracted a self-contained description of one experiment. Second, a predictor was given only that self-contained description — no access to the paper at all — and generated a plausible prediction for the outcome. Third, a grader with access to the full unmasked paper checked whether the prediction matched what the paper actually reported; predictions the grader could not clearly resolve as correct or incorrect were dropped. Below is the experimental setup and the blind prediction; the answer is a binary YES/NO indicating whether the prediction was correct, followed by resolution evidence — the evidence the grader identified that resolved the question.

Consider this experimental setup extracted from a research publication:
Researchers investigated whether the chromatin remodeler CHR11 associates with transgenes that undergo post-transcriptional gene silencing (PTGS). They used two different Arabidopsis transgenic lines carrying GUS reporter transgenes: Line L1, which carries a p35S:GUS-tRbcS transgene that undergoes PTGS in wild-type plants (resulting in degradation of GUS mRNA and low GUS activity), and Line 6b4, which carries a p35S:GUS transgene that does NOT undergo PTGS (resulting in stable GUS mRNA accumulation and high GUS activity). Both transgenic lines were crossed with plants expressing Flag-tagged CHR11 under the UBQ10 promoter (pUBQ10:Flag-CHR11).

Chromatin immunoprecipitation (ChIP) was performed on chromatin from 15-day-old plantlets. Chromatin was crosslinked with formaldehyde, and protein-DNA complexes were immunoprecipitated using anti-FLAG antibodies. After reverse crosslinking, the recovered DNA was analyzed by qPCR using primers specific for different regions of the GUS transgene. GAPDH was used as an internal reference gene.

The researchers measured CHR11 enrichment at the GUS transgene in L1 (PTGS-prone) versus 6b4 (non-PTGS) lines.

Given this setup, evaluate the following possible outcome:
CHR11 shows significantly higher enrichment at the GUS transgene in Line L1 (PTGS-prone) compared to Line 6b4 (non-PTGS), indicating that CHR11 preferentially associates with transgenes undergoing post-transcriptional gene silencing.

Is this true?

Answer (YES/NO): NO